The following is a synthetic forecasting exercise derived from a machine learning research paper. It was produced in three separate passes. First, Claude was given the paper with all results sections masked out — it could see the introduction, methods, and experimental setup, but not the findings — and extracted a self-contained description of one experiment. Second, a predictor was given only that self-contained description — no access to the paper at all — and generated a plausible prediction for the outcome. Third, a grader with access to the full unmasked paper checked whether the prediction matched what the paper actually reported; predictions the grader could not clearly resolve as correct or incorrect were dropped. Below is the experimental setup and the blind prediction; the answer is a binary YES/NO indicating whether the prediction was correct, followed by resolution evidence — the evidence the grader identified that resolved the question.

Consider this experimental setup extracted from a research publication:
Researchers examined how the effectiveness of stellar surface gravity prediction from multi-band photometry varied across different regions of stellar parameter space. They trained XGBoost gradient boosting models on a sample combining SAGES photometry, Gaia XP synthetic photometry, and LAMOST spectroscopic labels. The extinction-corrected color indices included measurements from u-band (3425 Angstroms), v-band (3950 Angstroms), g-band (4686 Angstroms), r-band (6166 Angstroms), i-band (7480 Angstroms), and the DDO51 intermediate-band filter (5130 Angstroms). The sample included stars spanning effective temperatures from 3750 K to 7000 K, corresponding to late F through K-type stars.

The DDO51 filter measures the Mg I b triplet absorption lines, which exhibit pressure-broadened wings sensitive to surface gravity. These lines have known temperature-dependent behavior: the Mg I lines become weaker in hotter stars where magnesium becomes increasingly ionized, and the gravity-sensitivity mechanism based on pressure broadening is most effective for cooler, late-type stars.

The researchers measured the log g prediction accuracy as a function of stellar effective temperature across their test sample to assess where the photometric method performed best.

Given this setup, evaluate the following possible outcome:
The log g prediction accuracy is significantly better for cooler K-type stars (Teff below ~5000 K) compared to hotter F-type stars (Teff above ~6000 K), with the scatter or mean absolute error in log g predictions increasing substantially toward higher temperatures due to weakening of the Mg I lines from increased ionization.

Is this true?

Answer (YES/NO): NO